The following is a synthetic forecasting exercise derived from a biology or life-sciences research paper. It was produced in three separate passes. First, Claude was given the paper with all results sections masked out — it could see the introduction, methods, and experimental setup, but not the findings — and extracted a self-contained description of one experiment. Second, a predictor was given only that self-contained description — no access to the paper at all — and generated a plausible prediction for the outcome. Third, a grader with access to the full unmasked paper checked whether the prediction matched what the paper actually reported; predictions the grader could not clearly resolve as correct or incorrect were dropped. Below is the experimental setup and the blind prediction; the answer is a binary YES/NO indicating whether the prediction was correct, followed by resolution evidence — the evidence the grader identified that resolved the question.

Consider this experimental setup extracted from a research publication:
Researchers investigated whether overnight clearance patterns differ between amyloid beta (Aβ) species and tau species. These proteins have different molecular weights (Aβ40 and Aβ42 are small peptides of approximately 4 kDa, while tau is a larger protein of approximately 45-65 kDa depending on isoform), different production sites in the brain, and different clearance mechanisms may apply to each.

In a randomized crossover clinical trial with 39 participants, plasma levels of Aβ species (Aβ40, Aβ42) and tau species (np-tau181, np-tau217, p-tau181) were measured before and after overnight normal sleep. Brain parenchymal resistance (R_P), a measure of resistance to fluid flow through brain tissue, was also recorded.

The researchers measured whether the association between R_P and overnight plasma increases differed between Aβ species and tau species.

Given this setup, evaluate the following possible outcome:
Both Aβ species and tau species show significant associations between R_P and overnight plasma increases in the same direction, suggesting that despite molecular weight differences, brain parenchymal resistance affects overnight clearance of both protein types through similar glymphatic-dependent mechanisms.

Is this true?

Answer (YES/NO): YES